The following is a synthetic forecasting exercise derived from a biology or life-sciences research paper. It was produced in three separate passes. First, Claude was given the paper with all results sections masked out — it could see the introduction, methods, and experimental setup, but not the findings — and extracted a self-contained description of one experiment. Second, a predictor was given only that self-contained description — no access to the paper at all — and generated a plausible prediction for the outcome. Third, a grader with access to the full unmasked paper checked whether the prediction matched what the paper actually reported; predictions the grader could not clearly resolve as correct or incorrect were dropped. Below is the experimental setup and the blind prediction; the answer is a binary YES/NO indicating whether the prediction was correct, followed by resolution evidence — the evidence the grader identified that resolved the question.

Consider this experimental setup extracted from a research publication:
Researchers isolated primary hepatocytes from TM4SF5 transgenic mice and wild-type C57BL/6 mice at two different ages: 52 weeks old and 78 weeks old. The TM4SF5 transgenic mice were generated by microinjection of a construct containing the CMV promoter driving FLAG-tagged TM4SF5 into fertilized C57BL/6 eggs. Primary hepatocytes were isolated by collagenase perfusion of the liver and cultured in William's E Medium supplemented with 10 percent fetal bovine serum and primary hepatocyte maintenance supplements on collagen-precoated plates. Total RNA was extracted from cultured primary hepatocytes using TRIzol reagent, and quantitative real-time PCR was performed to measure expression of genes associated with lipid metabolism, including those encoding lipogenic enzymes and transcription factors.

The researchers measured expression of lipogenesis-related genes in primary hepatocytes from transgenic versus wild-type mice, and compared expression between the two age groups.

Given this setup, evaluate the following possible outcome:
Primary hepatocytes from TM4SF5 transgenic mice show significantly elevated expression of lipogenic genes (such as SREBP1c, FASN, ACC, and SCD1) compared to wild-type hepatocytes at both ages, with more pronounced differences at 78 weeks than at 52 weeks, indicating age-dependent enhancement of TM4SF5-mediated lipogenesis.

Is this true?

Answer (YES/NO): NO